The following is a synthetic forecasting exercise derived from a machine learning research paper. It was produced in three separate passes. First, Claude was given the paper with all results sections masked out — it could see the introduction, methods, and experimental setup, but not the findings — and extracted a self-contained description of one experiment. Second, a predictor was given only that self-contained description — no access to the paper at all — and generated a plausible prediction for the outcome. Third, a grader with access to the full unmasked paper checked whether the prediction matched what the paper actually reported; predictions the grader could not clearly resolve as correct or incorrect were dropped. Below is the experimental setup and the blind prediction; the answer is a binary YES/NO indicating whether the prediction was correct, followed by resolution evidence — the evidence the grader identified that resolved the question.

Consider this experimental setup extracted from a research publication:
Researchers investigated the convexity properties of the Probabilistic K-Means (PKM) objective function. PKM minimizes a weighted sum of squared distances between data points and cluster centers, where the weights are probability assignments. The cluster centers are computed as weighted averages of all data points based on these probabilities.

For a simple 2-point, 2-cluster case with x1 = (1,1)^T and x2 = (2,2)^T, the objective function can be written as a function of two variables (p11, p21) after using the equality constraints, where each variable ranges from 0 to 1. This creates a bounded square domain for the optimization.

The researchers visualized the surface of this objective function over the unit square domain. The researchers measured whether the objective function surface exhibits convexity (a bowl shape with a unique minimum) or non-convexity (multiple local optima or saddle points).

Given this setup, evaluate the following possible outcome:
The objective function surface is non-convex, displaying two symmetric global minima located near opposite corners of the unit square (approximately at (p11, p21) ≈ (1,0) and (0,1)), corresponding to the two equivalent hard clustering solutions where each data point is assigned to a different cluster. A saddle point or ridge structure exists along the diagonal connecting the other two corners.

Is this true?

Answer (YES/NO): YES